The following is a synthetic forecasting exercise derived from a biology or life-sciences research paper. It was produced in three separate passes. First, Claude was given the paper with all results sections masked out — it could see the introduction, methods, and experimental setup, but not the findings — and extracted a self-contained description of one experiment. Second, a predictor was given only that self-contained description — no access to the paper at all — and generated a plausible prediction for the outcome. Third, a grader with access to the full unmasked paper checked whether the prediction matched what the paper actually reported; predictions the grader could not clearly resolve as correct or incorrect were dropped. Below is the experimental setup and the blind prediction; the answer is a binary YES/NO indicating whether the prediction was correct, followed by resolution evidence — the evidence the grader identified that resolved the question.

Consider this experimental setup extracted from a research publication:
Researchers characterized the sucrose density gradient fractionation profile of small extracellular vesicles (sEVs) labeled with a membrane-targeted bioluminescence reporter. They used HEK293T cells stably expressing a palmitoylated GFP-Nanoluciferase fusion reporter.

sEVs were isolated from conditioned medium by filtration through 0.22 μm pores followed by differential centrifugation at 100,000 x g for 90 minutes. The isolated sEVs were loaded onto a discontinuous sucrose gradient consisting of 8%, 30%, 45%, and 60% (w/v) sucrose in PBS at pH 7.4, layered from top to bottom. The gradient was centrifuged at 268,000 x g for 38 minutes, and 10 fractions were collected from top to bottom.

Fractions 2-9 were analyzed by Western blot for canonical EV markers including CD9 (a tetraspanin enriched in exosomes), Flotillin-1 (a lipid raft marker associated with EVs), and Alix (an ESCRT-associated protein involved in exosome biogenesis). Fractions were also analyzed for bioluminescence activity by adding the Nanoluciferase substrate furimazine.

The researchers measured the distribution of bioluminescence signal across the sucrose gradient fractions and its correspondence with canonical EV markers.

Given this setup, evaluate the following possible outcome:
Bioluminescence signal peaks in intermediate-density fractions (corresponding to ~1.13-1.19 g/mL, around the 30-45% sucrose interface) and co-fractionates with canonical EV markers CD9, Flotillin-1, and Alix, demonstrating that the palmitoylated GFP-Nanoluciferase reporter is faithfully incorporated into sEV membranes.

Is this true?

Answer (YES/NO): NO